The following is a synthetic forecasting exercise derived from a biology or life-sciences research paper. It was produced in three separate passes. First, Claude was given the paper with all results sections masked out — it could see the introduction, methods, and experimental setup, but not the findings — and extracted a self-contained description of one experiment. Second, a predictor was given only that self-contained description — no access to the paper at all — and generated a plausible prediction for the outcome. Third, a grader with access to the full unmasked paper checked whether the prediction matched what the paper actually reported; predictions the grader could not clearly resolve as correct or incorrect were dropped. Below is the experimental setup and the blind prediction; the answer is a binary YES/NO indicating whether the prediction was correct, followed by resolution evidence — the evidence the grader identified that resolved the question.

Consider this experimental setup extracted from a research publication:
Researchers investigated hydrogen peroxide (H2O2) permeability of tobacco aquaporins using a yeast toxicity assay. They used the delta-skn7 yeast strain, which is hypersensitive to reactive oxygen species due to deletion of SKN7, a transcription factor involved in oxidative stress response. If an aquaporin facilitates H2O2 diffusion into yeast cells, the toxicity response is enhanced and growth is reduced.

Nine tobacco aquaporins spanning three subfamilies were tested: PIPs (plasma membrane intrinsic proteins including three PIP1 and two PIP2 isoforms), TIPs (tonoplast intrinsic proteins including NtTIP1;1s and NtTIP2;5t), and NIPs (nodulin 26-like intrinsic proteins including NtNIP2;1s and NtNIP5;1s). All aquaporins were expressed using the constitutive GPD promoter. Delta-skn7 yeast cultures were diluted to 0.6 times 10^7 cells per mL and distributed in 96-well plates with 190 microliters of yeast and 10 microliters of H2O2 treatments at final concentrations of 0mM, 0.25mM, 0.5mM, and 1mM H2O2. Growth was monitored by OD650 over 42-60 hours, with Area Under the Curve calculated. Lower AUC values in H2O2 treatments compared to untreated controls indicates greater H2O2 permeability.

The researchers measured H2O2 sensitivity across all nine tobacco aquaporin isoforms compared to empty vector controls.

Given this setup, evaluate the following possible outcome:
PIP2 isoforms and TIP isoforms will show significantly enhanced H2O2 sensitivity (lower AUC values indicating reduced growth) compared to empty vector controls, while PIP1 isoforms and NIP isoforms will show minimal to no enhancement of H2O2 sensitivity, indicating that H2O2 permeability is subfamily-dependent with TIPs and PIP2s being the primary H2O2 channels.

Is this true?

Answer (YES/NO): NO